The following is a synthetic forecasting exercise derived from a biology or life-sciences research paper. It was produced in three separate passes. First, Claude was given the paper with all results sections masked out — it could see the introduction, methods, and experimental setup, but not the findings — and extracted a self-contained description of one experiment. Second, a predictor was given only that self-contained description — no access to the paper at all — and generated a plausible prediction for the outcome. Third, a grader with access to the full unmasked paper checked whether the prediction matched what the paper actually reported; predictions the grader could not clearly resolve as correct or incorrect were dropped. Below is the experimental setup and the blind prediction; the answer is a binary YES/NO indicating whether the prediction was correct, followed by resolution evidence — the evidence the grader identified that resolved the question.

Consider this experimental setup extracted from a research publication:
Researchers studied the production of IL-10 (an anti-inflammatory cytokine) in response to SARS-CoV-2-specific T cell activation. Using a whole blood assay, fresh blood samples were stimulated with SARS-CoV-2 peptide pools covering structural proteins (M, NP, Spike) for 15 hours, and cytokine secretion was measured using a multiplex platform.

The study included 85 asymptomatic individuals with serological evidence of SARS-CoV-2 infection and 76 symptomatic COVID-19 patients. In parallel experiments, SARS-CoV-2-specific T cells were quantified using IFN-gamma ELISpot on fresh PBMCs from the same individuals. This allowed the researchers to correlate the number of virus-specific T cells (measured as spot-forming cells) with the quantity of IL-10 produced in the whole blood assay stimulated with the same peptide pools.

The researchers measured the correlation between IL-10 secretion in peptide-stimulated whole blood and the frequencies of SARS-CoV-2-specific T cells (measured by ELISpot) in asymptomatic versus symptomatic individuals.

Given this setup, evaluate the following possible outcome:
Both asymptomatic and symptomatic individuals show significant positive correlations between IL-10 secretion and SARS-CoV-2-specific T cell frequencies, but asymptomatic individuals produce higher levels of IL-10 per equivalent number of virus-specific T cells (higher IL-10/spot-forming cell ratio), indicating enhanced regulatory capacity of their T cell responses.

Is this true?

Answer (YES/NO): NO